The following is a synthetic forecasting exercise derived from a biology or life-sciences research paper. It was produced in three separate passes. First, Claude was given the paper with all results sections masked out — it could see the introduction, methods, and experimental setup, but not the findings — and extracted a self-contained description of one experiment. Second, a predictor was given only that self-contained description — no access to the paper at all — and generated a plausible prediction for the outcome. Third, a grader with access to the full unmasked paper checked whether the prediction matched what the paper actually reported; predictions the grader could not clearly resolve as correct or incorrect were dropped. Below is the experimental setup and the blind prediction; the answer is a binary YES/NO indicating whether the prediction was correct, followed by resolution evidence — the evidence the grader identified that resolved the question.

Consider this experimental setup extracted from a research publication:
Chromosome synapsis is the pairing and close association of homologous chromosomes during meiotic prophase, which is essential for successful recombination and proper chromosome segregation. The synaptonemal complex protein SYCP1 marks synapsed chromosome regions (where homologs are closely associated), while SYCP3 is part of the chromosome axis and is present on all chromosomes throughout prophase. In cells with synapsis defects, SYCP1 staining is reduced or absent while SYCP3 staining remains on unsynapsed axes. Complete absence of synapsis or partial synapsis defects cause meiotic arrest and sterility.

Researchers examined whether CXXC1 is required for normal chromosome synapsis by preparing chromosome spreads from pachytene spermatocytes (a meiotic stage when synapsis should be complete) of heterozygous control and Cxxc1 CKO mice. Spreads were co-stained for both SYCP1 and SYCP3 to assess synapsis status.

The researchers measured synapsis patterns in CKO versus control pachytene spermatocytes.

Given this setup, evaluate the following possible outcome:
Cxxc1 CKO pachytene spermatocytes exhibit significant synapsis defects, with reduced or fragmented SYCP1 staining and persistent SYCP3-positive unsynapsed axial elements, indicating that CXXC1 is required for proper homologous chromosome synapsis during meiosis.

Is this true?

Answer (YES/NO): NO